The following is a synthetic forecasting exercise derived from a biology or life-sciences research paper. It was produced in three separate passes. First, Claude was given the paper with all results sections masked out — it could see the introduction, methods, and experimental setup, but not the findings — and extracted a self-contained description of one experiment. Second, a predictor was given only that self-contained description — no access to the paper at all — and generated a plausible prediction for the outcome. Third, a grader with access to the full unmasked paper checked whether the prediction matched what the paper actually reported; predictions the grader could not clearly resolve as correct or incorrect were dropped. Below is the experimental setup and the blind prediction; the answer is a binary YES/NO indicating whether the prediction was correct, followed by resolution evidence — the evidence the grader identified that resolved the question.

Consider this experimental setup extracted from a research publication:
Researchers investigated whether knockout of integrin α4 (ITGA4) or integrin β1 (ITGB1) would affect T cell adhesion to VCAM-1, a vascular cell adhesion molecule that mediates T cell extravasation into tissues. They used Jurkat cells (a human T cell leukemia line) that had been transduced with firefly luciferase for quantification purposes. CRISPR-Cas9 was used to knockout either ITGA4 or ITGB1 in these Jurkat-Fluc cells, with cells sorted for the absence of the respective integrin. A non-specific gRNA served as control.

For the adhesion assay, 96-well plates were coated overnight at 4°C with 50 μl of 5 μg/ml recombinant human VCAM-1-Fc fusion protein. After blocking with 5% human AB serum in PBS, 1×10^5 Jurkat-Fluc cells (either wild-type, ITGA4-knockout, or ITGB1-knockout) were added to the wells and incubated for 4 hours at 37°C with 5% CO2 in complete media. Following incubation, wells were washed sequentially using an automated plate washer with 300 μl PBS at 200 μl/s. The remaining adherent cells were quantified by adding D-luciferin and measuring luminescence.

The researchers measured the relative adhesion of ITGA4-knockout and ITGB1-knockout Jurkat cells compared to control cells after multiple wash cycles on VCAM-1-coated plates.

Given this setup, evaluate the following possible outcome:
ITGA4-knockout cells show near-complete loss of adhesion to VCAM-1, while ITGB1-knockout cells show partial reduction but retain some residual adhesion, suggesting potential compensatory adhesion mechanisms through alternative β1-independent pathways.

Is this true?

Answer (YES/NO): NO